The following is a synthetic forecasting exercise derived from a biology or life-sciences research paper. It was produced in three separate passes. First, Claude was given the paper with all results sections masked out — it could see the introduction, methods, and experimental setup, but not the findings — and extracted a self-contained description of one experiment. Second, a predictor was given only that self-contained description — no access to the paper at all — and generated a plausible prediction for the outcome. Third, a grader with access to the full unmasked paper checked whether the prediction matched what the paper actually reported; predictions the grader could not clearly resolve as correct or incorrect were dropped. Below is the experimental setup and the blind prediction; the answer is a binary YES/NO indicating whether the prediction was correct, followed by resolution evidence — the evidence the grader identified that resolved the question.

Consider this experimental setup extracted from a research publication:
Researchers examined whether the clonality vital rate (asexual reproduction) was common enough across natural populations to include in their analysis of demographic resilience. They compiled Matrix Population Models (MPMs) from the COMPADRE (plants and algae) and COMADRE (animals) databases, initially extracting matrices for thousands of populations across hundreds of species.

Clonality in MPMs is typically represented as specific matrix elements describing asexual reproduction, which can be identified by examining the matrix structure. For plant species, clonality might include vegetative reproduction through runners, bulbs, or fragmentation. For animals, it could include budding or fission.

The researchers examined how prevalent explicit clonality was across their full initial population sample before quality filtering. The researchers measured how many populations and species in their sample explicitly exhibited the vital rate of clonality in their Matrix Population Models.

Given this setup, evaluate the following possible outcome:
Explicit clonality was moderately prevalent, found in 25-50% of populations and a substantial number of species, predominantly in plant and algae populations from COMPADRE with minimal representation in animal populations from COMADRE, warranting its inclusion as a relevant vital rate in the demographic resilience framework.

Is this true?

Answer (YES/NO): NO